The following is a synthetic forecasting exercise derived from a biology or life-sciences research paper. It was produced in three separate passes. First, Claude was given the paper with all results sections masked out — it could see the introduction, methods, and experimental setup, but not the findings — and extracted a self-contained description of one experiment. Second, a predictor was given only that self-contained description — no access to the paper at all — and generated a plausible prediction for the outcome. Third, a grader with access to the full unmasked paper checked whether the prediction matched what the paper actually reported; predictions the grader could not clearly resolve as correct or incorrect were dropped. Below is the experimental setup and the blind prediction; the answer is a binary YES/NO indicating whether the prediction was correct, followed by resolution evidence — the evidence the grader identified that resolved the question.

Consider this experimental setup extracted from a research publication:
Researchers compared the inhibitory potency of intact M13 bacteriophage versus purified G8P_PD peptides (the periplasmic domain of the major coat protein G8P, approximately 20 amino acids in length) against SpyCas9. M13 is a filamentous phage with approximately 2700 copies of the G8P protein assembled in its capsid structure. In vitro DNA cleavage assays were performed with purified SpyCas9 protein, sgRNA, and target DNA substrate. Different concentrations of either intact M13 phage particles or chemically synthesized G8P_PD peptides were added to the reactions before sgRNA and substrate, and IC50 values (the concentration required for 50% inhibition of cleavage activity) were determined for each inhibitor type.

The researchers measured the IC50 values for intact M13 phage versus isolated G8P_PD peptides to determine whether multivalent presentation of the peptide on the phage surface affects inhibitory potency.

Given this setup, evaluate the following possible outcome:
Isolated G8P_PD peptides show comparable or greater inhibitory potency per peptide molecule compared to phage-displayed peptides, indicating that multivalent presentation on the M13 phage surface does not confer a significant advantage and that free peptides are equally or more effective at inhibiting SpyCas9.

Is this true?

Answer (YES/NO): NO